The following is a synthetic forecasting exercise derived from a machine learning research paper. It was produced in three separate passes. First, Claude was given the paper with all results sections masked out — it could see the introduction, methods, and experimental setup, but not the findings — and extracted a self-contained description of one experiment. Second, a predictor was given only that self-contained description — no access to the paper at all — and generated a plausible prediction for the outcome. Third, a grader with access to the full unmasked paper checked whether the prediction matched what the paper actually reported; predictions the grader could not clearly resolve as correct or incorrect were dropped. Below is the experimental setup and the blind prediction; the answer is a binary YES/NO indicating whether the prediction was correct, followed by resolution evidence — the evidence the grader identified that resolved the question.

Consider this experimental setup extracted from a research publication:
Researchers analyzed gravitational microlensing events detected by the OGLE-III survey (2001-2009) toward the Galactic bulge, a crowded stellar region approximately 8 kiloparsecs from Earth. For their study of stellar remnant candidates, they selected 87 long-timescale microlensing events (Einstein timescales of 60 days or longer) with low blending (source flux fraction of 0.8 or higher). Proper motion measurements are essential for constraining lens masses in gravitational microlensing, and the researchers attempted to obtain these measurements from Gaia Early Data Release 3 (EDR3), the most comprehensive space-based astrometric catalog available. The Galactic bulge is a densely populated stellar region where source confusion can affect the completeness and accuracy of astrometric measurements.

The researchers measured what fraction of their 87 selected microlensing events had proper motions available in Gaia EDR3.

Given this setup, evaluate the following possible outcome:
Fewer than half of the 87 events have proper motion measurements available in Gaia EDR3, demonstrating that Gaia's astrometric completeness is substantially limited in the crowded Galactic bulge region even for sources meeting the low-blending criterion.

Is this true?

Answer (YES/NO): NO